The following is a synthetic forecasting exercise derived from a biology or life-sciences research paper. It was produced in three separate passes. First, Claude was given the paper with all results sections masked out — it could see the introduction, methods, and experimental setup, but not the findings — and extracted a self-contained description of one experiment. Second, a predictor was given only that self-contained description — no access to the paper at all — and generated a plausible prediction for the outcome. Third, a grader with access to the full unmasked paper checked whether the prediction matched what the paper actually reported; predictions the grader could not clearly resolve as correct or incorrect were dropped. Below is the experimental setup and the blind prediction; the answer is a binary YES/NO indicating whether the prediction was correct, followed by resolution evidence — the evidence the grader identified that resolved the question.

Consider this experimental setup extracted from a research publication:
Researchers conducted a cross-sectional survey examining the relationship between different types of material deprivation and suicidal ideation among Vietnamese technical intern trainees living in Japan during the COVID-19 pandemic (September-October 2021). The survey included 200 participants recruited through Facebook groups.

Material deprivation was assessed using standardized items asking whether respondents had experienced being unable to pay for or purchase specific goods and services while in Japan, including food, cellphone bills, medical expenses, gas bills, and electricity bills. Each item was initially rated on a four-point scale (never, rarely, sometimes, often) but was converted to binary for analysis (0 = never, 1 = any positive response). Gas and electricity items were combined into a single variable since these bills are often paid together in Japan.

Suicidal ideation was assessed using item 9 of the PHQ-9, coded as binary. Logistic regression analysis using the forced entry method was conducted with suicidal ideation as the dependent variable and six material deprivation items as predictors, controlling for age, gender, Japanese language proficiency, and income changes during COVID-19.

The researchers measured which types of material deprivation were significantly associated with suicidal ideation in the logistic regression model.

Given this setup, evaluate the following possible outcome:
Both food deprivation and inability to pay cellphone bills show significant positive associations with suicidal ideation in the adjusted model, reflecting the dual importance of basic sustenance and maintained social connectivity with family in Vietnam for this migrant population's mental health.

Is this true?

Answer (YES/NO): YES